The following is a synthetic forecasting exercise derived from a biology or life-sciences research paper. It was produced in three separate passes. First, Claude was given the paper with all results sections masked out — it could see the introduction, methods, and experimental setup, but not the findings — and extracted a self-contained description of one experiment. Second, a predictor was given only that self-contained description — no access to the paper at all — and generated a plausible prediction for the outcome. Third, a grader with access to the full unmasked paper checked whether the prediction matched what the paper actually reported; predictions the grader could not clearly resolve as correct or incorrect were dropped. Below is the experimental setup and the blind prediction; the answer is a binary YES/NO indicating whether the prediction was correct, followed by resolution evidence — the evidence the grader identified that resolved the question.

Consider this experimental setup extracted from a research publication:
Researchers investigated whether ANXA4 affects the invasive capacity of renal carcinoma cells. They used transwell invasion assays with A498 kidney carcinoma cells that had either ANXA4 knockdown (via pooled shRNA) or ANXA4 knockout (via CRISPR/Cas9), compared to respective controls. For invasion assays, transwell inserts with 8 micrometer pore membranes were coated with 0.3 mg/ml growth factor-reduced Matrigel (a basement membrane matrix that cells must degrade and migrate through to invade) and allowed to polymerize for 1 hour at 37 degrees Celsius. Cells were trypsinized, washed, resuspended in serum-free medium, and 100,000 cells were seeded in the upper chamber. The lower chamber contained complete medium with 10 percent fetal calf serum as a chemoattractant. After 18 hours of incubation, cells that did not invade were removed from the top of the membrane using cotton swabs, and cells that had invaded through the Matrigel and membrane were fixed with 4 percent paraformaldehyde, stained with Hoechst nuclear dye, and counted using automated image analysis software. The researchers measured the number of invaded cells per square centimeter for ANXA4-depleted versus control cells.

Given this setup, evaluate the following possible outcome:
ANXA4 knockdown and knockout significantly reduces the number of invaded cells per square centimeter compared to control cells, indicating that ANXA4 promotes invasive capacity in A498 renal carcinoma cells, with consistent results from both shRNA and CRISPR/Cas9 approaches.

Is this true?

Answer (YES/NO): NO